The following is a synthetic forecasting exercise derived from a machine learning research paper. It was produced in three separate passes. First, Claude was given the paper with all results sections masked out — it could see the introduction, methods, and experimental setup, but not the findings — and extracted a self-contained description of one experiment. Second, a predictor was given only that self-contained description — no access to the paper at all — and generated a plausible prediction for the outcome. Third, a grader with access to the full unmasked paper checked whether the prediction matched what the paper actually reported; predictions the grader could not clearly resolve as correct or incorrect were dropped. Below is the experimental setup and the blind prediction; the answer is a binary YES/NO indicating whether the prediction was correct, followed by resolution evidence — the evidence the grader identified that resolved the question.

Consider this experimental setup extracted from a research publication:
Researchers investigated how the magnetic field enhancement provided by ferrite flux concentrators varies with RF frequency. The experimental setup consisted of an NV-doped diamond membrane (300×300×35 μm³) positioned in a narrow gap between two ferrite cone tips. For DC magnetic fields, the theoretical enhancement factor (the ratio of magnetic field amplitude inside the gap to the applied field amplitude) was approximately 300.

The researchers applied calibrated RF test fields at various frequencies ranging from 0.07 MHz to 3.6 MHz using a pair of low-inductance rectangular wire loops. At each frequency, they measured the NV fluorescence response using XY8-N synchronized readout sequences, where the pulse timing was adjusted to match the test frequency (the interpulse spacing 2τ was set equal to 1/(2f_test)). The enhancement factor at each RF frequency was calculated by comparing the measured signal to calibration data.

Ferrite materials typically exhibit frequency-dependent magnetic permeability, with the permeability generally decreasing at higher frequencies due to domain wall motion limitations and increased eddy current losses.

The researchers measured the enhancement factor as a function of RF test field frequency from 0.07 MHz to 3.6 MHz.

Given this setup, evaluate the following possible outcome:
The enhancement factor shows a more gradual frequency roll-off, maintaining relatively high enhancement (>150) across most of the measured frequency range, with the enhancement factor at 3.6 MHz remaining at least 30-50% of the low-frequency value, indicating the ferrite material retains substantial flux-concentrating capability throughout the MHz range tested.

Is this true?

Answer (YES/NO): NO